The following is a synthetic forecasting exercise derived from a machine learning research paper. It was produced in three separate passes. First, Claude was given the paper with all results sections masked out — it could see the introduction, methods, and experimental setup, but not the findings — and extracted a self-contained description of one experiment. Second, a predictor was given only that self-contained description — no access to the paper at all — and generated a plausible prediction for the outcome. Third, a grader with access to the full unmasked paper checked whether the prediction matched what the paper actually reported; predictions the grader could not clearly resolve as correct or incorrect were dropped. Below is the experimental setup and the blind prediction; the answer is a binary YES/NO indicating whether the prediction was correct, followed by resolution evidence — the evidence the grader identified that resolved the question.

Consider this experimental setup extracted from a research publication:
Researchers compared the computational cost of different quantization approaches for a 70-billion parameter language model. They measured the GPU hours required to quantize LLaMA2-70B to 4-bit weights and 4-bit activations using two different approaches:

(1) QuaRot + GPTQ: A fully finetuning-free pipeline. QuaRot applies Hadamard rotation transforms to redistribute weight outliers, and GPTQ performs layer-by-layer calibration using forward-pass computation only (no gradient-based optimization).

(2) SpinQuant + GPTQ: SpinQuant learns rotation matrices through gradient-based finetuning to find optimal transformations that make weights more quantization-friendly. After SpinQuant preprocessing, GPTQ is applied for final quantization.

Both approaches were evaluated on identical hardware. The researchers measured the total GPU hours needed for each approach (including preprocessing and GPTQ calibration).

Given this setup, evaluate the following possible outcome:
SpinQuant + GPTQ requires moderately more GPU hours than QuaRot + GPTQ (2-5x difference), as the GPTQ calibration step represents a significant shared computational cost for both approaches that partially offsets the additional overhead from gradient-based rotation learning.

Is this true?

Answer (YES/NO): NO